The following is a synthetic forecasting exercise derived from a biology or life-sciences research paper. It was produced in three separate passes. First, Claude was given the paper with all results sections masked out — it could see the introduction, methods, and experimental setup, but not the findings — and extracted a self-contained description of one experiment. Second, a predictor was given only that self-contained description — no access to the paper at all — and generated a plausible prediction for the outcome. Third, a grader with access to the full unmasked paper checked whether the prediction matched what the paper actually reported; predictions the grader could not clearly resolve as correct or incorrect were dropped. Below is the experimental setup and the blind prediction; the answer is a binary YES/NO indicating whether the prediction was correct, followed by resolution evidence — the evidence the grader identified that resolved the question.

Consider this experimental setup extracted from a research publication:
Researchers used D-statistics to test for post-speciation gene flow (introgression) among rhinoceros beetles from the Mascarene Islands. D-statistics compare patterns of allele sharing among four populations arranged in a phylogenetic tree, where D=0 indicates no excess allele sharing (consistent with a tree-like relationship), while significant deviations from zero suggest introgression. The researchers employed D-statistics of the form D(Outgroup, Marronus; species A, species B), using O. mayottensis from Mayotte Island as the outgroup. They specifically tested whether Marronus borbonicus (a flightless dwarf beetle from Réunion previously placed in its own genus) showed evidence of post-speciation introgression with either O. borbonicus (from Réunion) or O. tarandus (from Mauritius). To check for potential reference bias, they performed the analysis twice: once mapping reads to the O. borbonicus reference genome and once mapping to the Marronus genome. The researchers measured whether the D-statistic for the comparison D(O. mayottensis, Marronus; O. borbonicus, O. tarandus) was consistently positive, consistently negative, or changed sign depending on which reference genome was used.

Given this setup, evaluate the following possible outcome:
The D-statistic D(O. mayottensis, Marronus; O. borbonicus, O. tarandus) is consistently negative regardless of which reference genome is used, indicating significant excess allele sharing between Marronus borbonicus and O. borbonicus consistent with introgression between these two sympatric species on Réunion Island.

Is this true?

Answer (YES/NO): NO